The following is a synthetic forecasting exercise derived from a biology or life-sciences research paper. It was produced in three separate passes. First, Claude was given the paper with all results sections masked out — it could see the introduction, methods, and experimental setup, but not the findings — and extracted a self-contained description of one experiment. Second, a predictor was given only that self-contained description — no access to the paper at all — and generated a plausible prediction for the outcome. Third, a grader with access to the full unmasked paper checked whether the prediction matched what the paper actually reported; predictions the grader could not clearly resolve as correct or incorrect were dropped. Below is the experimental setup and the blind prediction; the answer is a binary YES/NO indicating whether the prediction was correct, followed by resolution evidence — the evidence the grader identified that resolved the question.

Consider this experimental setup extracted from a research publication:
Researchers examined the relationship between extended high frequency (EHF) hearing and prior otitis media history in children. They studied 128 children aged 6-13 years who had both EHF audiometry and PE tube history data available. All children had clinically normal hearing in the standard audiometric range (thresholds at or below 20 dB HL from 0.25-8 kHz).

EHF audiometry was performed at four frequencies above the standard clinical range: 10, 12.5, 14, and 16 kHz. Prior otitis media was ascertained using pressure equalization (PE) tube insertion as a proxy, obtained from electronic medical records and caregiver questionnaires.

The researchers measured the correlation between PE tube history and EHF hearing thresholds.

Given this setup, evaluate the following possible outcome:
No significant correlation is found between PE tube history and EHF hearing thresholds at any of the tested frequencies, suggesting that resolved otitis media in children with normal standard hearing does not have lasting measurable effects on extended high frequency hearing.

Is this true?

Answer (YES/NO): NO